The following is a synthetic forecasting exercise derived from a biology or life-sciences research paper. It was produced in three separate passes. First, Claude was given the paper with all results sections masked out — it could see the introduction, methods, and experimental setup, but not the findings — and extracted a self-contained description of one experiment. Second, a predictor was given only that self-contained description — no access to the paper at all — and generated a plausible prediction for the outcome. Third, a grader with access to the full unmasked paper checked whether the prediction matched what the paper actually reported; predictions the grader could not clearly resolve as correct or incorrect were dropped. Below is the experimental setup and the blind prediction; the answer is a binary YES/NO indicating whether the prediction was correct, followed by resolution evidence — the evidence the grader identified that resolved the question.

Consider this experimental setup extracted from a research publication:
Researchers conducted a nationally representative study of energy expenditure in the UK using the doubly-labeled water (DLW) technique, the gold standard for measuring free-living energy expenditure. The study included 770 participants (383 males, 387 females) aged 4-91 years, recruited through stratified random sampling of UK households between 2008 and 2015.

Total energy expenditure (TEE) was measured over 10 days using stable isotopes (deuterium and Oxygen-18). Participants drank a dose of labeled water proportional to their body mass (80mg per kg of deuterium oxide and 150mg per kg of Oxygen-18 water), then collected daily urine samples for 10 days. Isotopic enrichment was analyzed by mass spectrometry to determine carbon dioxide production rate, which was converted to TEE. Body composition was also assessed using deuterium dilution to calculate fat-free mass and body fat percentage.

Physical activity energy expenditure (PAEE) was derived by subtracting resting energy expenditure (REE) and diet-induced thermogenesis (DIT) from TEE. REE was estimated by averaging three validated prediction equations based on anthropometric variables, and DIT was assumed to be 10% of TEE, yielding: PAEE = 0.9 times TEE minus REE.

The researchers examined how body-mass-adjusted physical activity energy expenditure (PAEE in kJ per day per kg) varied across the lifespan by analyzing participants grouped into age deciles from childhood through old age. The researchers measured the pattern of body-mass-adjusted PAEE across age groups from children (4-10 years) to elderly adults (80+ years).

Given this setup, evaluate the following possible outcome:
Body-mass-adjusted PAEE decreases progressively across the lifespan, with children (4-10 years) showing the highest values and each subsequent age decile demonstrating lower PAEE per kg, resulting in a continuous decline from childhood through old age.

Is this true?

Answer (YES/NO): YES